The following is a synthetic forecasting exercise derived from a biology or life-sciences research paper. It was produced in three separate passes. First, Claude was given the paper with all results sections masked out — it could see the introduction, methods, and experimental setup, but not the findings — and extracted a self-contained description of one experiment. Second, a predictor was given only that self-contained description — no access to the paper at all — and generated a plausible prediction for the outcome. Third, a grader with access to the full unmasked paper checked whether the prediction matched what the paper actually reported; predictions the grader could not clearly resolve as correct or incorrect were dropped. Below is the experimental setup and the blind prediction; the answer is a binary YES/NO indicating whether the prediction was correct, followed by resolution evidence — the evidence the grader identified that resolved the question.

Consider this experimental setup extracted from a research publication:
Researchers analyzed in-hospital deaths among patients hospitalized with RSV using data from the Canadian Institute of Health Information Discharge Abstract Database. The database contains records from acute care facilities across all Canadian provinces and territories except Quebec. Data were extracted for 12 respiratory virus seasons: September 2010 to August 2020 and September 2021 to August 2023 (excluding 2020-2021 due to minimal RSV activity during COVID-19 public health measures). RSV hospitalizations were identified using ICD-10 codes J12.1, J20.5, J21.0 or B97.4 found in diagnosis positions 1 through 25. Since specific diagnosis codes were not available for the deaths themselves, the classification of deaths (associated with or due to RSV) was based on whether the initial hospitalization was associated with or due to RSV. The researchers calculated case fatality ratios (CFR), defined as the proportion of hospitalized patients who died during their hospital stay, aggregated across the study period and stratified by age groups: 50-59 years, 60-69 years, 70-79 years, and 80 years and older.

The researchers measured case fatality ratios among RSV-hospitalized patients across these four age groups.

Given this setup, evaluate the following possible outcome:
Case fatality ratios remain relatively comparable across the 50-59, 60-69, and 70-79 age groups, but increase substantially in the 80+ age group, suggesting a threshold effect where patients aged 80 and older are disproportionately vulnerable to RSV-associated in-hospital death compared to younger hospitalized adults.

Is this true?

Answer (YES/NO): NO